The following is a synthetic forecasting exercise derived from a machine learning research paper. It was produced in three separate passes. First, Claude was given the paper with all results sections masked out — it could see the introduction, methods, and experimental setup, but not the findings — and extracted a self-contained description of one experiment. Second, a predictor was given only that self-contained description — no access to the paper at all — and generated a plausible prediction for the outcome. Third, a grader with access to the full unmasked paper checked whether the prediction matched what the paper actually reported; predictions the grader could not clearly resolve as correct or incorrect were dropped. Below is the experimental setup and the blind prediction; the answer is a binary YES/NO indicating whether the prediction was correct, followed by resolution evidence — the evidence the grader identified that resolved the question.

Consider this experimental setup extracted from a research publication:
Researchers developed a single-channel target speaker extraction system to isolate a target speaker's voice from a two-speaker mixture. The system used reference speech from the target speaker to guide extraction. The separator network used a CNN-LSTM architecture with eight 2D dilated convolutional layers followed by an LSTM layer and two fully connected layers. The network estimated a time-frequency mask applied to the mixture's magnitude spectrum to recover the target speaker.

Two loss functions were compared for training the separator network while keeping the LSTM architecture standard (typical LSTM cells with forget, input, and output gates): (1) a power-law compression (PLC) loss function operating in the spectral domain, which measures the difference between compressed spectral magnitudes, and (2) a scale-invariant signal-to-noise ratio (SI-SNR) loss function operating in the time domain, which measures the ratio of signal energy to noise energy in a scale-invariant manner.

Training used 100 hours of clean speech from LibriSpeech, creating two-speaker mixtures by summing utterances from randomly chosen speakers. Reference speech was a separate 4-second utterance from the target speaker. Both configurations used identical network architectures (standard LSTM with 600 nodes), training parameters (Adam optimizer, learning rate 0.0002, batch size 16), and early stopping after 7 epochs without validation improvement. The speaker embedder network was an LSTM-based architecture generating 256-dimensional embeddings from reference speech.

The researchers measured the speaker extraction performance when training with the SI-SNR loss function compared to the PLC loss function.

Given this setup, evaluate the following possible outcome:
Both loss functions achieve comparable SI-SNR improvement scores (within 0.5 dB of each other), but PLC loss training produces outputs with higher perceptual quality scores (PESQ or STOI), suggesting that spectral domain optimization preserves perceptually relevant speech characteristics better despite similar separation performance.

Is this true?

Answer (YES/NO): NO